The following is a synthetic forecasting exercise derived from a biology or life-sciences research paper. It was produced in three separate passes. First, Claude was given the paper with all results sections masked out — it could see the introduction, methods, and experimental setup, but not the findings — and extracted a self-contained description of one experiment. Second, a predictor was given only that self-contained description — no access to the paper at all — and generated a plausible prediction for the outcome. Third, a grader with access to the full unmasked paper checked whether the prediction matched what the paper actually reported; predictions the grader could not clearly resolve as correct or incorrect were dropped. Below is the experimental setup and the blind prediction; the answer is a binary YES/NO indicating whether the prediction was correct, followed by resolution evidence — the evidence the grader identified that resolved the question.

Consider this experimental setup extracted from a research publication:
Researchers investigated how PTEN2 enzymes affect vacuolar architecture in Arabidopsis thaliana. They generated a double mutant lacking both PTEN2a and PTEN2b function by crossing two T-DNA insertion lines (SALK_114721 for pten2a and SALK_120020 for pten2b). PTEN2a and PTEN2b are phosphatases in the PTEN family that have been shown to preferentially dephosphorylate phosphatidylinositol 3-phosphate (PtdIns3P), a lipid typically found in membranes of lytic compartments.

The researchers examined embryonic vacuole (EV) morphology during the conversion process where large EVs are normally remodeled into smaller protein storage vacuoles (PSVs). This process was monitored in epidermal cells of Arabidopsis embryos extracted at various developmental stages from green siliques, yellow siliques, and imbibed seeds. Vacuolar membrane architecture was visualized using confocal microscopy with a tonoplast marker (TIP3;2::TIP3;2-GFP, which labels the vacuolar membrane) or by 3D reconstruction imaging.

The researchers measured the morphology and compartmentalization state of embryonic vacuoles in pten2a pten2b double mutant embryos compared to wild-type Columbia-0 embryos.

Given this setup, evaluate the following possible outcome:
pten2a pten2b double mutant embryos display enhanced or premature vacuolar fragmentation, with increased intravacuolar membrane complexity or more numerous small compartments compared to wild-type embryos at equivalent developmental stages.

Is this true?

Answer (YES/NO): NO